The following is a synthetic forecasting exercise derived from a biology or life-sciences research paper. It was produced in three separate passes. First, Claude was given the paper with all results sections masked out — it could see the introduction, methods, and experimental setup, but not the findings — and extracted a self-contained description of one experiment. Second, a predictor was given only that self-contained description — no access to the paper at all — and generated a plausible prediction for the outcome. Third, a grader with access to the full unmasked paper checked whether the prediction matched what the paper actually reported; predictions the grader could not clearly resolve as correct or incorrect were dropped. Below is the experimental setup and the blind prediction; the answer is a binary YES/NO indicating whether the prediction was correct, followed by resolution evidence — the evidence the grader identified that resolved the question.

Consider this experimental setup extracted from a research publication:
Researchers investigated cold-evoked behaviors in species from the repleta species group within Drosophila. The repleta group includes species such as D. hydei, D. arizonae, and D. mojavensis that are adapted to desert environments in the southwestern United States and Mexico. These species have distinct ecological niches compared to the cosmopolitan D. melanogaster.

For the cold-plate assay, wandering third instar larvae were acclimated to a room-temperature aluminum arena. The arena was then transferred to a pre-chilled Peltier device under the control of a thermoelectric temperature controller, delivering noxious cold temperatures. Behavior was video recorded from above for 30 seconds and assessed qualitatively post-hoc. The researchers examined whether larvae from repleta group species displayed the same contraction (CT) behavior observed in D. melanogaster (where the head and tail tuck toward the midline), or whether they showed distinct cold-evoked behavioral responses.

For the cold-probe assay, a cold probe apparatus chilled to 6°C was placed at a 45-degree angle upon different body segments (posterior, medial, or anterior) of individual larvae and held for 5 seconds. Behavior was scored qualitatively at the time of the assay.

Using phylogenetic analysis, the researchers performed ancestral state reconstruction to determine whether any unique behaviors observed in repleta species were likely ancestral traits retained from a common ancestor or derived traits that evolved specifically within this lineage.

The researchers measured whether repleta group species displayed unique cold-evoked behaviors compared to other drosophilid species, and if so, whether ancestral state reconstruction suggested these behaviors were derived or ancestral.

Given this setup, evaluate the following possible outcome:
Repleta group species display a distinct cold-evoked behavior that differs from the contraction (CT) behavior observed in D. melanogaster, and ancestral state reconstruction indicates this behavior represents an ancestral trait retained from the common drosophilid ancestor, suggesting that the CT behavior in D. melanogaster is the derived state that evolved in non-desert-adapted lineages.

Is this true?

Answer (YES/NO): NO